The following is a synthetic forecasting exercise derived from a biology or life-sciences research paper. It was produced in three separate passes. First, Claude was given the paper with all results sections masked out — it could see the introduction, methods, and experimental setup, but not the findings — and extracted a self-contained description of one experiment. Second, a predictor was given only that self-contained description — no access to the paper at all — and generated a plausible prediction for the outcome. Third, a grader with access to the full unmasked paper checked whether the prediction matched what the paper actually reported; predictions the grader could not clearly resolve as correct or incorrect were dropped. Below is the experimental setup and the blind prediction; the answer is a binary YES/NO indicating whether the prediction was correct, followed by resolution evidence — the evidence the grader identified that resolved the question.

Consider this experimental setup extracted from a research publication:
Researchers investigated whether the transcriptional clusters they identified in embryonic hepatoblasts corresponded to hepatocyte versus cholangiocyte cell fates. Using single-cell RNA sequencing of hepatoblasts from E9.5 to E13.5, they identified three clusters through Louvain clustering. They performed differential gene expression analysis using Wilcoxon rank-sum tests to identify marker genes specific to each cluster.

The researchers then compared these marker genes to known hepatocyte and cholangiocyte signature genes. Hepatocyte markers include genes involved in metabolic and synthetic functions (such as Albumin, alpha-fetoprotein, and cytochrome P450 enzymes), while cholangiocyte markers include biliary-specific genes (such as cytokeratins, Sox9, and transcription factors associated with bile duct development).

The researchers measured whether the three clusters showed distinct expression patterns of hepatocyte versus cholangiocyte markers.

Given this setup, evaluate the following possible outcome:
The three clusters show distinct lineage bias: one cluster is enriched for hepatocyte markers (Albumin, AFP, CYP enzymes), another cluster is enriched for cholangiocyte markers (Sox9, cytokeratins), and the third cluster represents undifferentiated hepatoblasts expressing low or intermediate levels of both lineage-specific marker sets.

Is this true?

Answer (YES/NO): YES